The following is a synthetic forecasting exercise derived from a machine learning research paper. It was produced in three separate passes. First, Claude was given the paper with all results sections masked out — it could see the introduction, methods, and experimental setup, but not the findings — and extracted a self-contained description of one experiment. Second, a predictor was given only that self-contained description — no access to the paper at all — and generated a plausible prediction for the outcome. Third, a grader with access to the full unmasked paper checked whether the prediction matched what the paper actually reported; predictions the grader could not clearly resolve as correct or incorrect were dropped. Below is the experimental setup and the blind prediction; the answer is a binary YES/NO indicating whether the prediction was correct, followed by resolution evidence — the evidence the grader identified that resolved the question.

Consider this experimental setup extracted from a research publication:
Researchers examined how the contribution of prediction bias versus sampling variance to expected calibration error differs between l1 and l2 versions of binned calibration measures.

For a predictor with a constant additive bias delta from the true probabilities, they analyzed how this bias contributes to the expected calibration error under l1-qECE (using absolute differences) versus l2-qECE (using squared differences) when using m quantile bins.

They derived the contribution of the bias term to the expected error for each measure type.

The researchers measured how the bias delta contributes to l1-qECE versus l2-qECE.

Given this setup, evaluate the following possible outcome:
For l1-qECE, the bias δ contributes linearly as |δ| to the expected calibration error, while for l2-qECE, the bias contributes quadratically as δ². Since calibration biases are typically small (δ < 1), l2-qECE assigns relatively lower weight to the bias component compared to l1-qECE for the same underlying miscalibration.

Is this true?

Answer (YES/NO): NO